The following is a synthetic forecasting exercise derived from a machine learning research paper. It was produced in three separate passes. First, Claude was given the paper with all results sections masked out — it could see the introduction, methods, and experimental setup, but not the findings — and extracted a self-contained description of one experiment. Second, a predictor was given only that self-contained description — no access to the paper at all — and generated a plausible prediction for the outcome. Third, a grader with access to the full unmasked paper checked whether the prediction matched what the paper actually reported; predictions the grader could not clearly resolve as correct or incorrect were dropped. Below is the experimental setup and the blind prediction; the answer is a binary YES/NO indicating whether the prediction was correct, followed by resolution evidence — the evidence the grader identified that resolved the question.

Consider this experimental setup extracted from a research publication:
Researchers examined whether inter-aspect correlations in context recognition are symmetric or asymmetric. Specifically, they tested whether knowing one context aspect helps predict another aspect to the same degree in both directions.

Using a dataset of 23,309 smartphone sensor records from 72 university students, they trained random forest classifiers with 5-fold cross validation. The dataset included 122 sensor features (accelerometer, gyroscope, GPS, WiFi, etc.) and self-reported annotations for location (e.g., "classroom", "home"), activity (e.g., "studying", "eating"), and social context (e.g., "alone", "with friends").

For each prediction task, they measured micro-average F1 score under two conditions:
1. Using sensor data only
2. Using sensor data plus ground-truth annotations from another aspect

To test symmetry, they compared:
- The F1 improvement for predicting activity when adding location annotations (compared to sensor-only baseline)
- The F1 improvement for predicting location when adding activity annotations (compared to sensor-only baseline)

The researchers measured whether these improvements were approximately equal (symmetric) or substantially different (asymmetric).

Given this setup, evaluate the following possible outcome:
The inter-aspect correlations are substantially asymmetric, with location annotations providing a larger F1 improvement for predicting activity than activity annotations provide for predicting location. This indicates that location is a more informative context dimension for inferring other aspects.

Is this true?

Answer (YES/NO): NO